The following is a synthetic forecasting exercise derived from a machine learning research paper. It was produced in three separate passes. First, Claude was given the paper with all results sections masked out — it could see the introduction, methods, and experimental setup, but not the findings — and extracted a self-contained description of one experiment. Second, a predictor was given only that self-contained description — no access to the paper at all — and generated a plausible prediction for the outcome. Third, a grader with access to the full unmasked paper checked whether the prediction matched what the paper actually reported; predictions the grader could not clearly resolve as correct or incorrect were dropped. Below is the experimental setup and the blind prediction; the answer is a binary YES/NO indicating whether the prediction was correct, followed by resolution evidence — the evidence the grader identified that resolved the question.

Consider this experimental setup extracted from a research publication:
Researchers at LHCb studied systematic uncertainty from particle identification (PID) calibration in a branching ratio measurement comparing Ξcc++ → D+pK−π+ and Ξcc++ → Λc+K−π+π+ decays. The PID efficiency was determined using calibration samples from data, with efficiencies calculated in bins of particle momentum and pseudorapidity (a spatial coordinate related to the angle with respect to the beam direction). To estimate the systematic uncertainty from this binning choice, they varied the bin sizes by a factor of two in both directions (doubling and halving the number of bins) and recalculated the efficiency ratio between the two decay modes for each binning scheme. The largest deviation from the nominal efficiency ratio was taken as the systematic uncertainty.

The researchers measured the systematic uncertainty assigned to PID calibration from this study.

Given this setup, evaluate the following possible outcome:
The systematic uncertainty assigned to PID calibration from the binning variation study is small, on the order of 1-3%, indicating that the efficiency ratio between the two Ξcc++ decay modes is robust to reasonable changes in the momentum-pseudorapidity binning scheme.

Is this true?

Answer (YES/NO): YES